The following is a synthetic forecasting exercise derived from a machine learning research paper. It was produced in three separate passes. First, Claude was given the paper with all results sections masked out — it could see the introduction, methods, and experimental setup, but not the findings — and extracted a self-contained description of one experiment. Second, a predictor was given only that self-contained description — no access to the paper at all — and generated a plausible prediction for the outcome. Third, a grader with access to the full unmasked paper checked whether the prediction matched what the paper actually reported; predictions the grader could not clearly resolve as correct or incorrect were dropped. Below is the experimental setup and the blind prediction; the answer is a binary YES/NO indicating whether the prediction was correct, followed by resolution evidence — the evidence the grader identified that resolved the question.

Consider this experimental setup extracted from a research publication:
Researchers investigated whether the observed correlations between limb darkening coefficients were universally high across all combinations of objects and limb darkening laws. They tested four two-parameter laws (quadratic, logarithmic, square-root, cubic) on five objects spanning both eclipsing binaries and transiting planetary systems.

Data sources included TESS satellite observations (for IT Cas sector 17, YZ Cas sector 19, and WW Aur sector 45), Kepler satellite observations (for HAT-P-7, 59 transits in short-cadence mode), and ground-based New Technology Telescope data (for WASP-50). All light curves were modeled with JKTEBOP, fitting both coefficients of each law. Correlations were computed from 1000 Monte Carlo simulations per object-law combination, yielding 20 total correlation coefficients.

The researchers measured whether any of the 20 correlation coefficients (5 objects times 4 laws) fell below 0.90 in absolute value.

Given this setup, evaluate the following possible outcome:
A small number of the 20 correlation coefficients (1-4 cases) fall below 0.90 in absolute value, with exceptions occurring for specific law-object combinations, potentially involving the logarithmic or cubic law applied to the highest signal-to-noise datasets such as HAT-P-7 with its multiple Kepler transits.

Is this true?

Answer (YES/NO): NO